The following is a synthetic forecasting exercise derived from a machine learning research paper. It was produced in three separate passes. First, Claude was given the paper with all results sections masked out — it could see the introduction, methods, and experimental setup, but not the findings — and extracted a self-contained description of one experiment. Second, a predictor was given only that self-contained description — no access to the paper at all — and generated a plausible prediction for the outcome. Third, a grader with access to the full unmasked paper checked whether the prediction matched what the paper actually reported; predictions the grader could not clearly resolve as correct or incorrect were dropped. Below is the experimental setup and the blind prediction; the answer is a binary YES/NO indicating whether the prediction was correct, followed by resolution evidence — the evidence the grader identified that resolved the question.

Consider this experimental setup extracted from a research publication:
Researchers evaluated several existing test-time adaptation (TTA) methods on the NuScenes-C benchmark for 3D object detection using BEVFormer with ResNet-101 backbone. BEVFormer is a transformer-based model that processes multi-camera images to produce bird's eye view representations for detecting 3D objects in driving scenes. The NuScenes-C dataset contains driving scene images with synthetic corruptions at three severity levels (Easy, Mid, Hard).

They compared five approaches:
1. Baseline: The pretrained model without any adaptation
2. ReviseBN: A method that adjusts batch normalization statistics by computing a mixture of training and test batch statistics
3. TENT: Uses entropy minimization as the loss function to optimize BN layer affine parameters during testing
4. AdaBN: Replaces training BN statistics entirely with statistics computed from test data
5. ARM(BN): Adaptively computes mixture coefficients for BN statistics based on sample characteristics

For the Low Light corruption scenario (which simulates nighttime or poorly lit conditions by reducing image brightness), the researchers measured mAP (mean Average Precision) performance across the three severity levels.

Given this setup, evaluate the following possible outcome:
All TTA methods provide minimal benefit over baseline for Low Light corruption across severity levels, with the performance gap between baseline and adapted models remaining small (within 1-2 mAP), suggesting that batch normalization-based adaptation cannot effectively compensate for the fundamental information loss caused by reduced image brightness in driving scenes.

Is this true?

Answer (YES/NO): NO